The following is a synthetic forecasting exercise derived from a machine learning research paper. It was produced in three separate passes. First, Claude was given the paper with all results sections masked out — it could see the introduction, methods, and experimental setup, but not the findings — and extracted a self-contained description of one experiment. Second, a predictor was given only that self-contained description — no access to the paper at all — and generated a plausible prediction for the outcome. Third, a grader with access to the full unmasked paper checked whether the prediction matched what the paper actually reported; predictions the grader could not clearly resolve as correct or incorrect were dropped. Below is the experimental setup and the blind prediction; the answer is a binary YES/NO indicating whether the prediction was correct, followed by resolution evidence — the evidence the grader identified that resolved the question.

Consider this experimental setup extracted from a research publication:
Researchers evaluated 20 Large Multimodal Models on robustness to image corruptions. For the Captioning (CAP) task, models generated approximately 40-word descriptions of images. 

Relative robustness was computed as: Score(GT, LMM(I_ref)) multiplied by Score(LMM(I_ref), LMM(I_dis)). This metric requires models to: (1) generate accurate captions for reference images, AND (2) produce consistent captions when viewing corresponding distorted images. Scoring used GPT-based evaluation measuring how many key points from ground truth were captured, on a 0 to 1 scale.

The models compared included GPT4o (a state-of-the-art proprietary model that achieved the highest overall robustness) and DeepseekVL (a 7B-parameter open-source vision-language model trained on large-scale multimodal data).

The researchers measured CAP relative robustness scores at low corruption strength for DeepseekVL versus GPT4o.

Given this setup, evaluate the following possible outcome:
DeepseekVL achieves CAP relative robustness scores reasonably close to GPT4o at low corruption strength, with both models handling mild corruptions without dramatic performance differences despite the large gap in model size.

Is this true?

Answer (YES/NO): YES